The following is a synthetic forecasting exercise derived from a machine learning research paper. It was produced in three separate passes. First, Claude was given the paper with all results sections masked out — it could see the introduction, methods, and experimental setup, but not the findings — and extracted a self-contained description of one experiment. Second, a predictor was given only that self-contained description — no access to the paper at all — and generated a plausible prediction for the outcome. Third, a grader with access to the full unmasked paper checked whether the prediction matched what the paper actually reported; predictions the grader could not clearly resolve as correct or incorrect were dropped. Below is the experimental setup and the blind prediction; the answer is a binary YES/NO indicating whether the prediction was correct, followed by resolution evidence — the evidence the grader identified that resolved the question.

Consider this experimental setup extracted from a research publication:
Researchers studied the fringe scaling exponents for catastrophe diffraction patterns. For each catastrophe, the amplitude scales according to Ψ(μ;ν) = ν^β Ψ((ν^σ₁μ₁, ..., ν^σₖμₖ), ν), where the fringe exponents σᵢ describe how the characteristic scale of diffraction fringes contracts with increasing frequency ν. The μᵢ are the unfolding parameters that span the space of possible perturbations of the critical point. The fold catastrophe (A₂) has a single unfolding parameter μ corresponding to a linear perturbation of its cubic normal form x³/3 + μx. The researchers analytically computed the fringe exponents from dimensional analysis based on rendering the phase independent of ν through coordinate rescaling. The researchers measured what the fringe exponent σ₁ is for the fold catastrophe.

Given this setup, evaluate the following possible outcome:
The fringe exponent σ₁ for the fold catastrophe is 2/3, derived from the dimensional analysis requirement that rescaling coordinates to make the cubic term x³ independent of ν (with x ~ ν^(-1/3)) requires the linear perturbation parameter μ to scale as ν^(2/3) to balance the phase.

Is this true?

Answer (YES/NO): YES